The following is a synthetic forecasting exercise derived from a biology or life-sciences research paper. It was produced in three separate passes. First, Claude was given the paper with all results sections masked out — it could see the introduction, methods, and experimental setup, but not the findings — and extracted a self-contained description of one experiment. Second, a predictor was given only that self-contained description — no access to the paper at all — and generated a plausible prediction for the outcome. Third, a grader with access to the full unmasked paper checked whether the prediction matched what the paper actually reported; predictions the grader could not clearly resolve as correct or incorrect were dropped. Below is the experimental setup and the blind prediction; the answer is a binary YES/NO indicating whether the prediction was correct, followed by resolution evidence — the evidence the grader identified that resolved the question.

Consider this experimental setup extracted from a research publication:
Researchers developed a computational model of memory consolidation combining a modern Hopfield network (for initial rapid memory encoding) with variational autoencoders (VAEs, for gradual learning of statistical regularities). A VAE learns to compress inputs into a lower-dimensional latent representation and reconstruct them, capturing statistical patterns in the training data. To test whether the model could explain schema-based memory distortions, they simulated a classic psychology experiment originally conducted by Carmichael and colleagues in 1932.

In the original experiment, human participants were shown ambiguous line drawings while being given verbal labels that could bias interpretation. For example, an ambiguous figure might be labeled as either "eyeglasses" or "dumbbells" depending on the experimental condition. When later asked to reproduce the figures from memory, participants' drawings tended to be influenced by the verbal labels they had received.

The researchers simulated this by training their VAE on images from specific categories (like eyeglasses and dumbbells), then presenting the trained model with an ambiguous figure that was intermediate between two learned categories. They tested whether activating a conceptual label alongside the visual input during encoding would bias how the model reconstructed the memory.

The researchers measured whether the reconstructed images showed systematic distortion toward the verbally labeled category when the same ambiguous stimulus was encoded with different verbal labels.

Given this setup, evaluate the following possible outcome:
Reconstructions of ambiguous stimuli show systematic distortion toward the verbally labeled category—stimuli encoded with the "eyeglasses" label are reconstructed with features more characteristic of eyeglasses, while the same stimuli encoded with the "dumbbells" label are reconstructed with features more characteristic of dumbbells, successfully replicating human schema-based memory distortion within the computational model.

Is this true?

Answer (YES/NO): YES